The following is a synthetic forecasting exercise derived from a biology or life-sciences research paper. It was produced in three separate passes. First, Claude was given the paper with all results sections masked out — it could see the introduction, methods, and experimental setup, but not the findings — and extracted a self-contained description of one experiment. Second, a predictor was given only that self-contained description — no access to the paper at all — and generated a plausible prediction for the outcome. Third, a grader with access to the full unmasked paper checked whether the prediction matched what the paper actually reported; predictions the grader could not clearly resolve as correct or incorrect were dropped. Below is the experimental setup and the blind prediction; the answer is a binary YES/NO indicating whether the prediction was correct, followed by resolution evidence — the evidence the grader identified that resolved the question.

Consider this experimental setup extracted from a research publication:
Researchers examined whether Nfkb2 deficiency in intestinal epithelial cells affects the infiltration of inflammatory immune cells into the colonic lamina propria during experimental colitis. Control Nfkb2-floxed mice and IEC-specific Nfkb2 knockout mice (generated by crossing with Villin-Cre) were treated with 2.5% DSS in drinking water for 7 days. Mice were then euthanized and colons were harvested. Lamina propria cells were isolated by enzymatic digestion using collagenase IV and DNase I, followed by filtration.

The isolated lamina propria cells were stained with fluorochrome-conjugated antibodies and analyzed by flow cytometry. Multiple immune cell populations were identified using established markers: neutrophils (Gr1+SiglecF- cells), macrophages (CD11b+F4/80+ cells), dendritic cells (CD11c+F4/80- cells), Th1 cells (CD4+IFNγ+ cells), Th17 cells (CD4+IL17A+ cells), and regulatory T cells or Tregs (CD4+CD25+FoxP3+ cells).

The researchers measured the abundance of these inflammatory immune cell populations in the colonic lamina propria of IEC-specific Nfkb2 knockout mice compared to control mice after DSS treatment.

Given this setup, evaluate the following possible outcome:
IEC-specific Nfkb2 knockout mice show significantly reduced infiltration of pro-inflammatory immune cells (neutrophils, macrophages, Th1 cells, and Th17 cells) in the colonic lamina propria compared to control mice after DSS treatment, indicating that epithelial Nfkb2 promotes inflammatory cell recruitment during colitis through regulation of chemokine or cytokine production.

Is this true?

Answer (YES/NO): NO